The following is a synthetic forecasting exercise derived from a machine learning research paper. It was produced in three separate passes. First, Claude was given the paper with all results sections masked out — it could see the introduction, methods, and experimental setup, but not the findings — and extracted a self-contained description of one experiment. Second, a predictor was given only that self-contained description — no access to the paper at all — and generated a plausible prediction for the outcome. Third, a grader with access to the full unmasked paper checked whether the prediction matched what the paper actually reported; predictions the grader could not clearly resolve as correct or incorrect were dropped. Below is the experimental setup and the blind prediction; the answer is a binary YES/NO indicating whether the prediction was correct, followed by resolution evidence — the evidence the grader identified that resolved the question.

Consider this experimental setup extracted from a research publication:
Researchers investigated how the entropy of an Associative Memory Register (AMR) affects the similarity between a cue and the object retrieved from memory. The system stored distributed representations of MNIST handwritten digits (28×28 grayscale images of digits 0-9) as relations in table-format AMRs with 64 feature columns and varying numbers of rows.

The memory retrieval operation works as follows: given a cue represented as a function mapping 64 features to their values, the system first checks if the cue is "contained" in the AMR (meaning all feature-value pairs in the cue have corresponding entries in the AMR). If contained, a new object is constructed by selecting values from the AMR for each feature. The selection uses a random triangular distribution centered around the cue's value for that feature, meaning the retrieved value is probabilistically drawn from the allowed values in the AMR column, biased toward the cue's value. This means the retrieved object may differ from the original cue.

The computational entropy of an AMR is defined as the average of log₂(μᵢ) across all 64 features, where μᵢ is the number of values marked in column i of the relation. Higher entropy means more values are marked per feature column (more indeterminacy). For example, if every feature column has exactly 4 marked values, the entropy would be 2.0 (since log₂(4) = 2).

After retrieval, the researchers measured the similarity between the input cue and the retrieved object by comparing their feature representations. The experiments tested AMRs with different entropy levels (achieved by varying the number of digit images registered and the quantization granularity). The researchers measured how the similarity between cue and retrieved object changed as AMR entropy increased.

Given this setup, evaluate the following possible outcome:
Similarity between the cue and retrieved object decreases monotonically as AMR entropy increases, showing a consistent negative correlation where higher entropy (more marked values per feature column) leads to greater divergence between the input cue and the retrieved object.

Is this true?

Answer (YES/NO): NO